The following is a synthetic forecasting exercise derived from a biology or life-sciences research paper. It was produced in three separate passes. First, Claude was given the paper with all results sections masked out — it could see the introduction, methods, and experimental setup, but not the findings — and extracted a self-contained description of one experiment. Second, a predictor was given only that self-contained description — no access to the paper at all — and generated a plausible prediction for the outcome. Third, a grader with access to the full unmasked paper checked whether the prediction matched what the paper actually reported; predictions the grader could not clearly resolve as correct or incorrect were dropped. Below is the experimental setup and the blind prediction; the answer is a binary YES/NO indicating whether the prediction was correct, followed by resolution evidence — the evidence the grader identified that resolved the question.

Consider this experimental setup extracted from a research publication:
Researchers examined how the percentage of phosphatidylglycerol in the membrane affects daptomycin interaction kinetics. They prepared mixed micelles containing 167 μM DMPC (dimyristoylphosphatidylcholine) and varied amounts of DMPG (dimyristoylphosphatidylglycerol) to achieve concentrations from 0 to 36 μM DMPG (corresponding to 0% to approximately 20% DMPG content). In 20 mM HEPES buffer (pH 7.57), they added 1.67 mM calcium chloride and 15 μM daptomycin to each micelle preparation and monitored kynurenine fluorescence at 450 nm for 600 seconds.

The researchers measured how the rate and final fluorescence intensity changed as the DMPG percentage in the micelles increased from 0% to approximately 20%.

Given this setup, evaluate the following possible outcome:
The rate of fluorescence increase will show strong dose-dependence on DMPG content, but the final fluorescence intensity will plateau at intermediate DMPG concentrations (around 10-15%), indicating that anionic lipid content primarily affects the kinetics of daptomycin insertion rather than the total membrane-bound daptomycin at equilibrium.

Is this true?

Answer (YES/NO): NO